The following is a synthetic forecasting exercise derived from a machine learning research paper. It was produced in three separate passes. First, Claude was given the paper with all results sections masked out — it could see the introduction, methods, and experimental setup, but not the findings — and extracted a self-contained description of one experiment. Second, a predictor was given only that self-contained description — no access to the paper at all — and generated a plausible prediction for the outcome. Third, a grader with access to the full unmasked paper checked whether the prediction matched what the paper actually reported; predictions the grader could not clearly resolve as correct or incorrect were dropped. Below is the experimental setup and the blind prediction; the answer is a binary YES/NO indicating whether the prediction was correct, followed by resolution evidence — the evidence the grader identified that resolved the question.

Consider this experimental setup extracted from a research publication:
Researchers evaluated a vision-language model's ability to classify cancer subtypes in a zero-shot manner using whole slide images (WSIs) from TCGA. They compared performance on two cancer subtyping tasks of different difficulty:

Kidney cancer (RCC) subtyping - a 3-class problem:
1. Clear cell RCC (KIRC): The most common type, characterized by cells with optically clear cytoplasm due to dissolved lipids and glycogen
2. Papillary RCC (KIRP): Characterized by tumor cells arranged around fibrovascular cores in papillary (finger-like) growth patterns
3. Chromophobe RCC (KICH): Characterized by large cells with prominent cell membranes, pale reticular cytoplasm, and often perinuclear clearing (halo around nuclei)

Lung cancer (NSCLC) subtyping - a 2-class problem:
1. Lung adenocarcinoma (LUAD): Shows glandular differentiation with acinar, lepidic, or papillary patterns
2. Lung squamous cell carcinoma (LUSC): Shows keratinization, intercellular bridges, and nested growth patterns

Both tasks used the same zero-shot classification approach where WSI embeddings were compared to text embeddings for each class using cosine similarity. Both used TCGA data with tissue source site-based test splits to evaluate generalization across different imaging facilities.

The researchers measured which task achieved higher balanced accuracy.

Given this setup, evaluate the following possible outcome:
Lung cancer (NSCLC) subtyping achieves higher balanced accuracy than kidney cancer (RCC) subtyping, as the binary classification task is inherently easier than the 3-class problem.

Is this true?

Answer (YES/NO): NO